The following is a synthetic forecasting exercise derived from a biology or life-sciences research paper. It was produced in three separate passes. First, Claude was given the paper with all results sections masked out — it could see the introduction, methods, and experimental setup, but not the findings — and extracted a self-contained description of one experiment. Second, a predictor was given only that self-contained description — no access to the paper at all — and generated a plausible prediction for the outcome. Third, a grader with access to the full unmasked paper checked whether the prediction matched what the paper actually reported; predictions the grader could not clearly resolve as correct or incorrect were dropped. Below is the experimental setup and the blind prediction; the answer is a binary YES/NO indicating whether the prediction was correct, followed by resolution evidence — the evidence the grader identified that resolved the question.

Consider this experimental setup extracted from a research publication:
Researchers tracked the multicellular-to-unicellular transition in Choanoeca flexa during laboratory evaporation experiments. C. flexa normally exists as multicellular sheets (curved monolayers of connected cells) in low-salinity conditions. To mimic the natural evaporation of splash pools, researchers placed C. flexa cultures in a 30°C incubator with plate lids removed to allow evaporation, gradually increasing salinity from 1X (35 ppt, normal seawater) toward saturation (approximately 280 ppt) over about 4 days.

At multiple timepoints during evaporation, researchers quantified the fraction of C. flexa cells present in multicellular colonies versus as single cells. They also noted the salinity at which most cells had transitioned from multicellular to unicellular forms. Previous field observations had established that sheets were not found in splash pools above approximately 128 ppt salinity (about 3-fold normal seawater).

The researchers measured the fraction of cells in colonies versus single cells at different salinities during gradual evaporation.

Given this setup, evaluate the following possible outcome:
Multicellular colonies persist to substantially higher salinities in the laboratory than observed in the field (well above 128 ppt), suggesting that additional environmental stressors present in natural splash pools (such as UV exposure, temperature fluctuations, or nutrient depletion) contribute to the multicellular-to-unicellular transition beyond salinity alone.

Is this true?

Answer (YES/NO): NO